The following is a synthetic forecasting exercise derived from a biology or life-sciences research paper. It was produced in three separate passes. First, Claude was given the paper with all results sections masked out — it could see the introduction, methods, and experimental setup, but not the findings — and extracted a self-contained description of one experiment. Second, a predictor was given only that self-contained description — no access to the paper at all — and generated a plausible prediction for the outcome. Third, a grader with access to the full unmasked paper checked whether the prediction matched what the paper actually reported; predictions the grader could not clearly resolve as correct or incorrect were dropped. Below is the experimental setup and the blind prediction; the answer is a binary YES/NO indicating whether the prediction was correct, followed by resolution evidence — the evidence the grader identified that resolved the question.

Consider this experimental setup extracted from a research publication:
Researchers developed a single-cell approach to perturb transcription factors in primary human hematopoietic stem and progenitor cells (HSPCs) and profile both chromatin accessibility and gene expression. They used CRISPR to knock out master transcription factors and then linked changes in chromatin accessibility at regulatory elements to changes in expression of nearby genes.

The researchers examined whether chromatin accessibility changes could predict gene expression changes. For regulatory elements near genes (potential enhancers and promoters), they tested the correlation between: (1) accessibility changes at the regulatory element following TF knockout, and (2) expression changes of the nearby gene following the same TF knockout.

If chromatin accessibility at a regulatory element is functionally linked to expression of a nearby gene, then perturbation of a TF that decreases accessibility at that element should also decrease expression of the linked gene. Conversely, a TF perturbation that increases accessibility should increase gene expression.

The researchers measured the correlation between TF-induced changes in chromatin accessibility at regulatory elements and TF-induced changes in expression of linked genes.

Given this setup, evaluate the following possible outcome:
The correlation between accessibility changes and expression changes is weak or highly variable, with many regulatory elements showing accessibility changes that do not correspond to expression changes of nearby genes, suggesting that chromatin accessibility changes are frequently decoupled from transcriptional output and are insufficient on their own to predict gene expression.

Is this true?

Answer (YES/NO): NO